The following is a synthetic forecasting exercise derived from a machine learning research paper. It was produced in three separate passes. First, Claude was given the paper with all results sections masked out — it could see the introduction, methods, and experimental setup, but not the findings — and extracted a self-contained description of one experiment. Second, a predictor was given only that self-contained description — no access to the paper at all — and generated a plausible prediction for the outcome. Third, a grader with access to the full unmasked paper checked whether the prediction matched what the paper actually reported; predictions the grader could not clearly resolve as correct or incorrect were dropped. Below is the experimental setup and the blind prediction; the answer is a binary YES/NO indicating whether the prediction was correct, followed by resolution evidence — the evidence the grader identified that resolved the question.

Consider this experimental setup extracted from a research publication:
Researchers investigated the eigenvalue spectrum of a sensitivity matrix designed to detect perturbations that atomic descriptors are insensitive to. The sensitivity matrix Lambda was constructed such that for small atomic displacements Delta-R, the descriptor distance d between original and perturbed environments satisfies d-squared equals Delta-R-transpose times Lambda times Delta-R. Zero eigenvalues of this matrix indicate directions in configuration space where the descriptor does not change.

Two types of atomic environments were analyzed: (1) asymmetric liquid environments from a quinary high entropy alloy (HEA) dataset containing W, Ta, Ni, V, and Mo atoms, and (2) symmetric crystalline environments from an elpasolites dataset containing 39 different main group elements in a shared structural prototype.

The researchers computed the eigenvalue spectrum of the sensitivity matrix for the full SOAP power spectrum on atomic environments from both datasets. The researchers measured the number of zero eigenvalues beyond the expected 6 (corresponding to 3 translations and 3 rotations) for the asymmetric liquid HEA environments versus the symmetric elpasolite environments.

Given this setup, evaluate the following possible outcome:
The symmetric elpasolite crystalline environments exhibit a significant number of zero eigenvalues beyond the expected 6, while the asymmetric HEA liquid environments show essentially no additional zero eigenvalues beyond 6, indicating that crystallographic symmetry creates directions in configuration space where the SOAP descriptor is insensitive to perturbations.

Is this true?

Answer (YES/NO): YES